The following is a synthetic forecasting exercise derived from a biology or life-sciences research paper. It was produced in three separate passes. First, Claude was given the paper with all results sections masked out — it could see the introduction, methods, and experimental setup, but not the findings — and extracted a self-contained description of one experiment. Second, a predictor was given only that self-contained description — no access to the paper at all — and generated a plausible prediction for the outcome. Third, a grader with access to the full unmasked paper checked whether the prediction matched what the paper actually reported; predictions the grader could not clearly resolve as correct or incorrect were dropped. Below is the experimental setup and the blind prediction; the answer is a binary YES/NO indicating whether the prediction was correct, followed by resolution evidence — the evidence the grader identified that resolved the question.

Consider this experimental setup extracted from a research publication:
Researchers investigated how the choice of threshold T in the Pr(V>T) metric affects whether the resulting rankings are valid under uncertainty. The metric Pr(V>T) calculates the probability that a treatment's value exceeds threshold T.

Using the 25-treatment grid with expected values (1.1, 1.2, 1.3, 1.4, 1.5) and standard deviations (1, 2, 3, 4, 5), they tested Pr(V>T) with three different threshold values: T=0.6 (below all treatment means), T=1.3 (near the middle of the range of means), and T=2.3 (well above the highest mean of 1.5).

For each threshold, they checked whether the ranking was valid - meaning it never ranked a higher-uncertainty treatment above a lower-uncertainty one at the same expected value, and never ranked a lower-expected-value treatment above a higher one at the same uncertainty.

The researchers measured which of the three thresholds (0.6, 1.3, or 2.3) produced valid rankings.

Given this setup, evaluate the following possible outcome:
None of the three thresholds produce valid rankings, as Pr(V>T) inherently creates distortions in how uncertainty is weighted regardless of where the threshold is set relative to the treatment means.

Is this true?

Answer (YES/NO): NO